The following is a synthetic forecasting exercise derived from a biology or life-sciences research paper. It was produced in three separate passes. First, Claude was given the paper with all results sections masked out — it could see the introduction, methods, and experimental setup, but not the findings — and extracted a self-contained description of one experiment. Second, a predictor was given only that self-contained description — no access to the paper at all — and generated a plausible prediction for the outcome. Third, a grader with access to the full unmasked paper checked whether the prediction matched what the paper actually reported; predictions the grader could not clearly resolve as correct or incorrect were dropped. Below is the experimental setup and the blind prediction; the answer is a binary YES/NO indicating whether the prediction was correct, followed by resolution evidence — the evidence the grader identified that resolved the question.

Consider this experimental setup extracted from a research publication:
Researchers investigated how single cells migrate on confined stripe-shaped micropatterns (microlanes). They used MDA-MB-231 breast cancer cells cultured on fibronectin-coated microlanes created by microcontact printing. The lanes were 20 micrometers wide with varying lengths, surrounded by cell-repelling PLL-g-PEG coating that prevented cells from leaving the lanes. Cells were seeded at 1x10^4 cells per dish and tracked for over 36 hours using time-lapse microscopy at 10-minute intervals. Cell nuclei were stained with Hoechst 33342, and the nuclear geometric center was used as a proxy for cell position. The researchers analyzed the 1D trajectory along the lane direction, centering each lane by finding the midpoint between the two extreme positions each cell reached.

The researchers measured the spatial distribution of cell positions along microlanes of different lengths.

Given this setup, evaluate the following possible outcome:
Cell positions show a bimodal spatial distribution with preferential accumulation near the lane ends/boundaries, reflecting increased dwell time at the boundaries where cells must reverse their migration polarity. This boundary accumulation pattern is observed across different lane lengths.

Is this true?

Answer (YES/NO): NO